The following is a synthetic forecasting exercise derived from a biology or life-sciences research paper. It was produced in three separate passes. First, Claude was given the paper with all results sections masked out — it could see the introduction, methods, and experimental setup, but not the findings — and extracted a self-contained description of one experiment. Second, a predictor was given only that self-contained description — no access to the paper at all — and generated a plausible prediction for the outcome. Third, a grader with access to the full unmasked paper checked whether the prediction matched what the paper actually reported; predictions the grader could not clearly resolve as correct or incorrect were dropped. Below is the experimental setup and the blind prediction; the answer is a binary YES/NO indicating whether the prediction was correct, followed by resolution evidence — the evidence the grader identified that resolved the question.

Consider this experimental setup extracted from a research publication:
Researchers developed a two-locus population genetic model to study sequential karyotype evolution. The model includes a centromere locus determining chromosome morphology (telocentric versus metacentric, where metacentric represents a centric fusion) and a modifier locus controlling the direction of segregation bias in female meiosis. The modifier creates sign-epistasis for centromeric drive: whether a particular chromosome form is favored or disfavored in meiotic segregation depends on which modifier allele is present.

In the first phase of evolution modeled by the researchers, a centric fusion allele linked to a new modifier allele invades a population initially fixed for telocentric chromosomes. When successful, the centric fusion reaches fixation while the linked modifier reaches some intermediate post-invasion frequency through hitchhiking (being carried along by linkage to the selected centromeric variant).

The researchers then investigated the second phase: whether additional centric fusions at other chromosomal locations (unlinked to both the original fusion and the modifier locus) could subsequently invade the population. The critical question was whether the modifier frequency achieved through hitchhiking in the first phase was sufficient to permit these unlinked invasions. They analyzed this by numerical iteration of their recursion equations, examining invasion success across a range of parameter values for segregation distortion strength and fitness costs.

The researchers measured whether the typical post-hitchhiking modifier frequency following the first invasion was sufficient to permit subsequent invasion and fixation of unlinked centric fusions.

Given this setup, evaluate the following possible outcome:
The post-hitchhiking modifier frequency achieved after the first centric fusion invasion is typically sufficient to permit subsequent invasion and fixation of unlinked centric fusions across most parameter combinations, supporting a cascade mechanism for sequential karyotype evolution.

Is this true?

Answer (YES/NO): YES